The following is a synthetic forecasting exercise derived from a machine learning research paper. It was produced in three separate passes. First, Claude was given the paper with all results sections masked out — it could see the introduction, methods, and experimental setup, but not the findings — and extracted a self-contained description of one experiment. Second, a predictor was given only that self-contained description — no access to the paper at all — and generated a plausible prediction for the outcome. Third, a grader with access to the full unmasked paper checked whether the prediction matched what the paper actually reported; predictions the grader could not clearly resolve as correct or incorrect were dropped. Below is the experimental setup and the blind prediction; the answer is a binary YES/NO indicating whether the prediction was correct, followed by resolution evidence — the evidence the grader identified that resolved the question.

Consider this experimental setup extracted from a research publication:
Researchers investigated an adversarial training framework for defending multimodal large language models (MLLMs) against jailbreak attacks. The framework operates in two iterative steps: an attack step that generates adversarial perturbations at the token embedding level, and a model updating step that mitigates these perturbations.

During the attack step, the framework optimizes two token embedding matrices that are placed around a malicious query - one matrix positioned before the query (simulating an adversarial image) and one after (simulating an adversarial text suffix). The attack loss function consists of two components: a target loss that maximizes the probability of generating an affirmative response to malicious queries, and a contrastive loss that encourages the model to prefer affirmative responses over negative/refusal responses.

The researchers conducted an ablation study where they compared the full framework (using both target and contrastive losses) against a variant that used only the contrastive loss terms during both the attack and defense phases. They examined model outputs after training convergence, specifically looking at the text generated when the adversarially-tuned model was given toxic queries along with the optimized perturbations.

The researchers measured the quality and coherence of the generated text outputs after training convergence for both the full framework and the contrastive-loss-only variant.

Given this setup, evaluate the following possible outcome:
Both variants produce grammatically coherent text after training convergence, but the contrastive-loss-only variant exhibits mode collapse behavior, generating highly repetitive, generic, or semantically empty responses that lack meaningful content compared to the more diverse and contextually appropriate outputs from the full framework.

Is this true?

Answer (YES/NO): NO